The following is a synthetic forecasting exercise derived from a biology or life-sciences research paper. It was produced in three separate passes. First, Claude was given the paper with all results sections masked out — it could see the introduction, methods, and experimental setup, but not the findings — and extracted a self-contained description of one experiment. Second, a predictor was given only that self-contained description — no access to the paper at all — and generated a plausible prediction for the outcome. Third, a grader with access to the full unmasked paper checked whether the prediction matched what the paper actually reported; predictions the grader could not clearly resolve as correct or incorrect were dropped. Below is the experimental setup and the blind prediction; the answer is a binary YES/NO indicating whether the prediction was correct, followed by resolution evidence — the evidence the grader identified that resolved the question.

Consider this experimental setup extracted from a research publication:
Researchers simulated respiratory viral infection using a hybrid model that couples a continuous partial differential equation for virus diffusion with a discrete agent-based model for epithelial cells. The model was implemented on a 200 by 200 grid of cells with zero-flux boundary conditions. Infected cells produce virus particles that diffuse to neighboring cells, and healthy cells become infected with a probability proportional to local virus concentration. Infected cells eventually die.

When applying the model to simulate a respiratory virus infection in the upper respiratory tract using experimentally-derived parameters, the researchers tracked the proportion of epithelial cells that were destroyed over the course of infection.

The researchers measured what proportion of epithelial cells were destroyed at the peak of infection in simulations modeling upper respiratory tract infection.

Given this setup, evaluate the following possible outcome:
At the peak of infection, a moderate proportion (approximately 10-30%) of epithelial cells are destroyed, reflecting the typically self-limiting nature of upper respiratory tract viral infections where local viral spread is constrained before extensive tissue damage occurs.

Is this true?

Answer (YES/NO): NO